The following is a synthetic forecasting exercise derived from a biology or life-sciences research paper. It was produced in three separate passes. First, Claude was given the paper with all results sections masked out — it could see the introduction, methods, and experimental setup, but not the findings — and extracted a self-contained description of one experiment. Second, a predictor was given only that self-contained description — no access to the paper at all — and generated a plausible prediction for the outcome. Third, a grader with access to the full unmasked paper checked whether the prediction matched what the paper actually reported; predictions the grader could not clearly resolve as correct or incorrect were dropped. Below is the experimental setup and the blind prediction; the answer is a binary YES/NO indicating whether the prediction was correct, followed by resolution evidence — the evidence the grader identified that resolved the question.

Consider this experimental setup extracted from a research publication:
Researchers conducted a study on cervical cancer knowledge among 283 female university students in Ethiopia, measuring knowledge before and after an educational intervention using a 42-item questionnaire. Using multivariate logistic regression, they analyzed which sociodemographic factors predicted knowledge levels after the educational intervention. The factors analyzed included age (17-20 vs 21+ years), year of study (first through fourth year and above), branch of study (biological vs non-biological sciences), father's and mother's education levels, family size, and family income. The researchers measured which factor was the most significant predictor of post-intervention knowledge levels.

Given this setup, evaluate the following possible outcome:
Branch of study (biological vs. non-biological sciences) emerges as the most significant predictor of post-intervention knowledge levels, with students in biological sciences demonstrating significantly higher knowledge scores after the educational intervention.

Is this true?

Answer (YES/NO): NO